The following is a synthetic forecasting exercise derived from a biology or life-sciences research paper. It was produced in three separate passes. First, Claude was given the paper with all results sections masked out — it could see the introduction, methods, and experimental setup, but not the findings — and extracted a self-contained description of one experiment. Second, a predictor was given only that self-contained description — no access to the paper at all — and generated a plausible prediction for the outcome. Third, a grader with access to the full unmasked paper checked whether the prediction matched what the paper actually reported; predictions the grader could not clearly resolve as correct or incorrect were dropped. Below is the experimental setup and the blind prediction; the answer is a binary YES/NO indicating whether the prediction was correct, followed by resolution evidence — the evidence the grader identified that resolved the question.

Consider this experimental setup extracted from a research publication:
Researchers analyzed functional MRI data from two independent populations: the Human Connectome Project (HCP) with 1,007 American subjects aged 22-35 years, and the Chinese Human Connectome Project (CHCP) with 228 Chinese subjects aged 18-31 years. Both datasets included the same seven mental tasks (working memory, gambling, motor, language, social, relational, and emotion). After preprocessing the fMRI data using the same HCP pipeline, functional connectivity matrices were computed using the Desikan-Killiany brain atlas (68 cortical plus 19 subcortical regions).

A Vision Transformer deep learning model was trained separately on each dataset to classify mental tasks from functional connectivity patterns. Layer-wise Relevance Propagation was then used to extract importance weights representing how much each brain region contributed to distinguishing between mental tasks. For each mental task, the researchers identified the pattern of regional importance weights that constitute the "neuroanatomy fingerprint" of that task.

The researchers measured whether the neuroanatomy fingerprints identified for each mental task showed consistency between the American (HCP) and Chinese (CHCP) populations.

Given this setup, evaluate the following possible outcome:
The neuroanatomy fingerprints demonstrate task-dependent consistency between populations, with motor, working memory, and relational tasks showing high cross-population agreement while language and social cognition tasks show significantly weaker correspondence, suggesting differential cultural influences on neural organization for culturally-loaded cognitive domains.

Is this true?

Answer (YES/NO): NO